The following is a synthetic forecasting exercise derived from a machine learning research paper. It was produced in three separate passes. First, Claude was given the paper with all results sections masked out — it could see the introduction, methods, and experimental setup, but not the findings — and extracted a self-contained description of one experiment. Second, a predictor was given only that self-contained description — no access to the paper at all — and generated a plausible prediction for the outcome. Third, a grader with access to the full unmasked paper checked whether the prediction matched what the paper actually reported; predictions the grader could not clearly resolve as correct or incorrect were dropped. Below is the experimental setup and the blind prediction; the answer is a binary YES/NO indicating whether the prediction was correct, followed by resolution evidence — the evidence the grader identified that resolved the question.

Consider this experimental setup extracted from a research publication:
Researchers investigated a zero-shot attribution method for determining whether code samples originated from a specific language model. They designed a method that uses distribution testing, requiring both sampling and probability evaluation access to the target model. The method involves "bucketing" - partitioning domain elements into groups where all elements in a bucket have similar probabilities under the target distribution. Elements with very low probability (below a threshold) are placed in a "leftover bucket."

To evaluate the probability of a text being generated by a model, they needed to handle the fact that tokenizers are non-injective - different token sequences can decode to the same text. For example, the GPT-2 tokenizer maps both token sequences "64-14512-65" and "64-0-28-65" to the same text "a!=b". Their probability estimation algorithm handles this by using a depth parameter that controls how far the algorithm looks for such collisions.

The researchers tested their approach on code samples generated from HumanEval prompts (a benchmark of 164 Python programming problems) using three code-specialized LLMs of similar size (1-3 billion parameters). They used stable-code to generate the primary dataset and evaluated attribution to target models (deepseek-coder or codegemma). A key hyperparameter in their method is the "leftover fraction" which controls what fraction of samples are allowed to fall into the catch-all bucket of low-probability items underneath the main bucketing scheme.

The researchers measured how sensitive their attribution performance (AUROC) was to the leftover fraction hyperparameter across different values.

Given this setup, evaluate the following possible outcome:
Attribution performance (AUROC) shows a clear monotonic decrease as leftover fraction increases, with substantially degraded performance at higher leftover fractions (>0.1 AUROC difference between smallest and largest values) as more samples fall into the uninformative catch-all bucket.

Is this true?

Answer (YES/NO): NO